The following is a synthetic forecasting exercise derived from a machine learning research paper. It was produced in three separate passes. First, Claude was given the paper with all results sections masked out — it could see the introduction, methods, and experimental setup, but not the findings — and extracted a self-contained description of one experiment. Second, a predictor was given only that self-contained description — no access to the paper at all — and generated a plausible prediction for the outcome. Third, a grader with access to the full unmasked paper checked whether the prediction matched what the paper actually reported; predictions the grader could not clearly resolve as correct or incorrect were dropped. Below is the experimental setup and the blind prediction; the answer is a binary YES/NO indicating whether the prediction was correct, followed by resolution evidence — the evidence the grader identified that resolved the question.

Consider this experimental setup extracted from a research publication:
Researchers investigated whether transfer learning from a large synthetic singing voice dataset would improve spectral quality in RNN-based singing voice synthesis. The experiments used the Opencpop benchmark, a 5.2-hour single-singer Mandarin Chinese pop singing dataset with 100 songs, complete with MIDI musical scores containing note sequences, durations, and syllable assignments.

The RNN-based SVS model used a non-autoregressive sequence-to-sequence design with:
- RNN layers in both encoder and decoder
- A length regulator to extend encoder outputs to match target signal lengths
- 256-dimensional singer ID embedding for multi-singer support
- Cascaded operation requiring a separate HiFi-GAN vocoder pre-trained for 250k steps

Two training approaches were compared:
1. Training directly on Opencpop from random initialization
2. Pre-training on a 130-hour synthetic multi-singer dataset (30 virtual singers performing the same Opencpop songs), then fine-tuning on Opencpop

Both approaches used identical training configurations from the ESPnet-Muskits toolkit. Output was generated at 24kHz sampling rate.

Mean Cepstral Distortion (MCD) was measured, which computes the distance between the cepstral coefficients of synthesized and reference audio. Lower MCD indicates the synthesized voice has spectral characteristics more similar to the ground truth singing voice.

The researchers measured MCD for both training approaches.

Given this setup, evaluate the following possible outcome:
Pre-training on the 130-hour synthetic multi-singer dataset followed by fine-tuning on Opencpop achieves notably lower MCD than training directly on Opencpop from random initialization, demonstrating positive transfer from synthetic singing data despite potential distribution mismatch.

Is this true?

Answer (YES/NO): NO